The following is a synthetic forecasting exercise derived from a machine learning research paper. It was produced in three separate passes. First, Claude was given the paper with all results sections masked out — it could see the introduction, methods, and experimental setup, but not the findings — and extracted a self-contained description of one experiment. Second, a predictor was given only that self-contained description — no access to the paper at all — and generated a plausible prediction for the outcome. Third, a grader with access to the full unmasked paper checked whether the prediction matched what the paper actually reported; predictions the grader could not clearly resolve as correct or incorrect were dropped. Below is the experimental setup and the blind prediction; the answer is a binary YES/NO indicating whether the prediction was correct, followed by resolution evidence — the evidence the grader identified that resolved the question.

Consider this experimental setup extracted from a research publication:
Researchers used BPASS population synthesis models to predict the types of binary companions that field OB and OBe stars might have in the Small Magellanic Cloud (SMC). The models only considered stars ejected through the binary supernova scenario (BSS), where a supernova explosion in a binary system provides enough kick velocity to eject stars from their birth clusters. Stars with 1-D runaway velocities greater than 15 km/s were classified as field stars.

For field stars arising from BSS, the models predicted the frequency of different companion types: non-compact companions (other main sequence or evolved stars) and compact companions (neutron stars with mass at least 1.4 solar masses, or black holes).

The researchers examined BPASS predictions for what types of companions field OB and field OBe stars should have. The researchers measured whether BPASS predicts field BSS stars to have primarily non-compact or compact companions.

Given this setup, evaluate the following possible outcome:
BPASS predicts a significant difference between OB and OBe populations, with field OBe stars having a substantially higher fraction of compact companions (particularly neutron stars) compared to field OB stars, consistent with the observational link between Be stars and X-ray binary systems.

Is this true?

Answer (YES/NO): NO